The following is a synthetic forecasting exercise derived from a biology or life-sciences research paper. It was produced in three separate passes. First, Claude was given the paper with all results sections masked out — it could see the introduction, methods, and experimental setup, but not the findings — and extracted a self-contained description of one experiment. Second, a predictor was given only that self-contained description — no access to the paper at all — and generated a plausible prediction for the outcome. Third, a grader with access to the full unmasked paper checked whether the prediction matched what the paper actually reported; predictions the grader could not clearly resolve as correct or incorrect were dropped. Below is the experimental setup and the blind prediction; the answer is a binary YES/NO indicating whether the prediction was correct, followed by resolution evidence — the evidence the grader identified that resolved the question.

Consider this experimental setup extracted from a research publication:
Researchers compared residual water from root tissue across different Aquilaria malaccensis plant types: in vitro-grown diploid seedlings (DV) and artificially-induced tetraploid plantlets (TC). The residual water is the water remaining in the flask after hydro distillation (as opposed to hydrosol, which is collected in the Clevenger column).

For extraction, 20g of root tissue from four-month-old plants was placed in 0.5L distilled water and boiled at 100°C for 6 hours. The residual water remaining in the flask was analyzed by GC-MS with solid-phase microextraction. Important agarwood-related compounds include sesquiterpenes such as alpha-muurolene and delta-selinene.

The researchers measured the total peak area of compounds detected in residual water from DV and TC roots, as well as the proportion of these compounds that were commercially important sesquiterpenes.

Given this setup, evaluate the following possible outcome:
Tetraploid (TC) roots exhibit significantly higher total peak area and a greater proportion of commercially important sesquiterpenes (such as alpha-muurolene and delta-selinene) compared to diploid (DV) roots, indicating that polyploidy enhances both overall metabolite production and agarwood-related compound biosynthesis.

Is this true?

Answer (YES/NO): NO